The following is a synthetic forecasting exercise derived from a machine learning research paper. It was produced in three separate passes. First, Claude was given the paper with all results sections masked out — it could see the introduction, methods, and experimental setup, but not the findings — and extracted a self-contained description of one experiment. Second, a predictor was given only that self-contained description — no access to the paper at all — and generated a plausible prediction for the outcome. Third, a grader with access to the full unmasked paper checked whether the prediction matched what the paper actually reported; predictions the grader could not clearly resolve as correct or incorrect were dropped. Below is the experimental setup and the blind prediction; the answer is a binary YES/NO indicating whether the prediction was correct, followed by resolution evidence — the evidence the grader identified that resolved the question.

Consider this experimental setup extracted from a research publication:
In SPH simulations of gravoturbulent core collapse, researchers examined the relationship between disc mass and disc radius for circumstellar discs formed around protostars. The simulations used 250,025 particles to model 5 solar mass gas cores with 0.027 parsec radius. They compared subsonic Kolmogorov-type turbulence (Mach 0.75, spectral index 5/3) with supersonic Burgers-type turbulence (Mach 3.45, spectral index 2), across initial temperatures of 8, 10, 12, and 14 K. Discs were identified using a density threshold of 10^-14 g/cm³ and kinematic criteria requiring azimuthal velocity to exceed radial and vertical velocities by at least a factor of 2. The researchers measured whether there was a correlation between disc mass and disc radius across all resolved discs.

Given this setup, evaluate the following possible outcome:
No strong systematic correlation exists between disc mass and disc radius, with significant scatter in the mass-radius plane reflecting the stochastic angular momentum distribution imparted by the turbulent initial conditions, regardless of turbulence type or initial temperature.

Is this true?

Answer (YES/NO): YES